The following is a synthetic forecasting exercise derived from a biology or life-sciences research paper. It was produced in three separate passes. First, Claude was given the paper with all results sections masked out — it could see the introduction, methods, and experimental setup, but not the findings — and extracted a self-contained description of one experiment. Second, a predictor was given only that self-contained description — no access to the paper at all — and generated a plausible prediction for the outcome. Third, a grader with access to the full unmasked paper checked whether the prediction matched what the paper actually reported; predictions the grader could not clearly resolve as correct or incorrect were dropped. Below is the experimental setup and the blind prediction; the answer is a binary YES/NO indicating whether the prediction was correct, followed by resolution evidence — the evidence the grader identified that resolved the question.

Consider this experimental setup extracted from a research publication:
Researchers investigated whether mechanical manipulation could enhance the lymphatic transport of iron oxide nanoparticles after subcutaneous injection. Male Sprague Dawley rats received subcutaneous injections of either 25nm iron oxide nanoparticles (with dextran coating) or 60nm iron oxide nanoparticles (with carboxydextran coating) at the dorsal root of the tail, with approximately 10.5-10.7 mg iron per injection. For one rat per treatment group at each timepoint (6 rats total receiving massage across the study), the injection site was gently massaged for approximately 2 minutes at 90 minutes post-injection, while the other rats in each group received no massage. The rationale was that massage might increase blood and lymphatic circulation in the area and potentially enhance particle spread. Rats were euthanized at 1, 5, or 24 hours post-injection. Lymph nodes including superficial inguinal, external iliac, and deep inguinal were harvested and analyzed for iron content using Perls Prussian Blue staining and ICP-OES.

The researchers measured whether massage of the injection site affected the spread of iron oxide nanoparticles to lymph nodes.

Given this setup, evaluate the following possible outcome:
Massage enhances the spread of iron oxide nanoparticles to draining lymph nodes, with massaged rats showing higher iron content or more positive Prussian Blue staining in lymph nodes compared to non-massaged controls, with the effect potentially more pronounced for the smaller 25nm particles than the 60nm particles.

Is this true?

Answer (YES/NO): NO